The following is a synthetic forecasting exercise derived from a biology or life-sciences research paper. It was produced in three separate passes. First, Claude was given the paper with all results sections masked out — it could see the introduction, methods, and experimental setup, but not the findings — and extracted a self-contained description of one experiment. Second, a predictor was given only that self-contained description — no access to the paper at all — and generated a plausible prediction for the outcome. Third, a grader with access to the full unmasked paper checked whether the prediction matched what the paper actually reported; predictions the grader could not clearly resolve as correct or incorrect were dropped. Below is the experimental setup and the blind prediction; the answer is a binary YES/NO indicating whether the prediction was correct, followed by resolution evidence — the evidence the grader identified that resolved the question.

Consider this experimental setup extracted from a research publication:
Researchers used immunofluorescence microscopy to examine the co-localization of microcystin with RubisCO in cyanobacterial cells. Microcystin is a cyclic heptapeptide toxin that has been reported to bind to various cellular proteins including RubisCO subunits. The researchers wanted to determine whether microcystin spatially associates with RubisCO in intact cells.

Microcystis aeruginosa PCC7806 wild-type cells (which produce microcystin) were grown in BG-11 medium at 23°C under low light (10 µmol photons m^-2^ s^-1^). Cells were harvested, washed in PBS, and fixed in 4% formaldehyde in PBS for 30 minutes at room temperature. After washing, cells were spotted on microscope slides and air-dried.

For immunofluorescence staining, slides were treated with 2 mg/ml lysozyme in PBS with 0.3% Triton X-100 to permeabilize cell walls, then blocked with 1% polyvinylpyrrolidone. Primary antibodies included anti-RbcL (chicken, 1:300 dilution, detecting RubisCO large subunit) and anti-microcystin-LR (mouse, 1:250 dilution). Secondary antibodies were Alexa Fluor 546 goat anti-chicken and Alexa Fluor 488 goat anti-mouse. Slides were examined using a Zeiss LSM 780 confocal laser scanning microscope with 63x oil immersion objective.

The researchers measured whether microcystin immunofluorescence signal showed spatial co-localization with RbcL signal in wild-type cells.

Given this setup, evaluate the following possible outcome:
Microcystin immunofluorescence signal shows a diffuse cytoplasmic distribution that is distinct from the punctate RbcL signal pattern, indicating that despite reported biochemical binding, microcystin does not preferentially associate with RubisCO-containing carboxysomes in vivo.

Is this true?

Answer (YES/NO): NO